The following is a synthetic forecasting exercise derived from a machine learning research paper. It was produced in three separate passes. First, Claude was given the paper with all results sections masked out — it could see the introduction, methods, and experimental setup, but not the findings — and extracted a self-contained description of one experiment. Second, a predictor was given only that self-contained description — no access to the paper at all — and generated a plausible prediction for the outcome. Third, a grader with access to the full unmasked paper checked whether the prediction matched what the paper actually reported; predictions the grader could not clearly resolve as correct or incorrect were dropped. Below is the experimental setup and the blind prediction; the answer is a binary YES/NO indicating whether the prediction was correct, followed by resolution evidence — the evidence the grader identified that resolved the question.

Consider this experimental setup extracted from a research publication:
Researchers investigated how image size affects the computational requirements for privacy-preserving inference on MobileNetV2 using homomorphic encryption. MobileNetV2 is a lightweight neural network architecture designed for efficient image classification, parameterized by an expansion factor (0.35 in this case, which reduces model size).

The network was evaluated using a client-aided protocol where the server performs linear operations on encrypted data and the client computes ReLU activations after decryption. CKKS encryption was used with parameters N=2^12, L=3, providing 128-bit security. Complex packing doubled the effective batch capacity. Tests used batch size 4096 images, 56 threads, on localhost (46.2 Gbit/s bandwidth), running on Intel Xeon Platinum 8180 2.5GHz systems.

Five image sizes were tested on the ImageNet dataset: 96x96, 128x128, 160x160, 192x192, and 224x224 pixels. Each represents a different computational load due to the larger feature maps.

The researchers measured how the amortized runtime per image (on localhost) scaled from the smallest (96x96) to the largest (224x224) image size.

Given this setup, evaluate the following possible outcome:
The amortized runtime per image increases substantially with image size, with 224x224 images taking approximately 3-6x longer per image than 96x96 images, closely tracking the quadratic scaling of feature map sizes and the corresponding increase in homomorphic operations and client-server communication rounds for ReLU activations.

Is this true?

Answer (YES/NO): YES